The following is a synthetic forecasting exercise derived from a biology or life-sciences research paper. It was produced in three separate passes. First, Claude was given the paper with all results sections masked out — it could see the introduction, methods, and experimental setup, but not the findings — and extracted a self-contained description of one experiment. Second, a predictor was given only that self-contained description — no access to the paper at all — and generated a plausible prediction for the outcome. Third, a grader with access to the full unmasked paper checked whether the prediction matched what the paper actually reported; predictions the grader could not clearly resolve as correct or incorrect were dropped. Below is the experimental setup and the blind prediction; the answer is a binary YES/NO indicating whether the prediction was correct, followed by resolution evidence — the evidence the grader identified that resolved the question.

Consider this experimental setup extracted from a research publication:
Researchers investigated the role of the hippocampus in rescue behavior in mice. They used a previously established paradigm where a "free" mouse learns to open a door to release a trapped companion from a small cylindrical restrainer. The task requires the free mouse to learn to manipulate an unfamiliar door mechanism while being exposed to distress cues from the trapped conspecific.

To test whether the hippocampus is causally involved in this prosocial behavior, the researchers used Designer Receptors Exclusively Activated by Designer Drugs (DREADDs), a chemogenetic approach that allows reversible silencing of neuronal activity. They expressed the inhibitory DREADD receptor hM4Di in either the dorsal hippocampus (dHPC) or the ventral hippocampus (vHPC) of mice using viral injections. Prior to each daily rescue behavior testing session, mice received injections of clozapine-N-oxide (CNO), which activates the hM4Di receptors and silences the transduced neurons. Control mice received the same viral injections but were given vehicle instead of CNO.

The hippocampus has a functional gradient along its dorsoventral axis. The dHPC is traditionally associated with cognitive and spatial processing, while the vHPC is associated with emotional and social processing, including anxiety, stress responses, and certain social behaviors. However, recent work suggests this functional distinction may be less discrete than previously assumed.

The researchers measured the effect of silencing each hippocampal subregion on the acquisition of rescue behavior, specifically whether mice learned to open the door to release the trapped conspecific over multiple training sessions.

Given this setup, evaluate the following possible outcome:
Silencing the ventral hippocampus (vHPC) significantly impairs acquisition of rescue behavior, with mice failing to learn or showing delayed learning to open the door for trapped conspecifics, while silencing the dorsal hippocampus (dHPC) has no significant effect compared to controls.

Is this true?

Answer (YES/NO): NO